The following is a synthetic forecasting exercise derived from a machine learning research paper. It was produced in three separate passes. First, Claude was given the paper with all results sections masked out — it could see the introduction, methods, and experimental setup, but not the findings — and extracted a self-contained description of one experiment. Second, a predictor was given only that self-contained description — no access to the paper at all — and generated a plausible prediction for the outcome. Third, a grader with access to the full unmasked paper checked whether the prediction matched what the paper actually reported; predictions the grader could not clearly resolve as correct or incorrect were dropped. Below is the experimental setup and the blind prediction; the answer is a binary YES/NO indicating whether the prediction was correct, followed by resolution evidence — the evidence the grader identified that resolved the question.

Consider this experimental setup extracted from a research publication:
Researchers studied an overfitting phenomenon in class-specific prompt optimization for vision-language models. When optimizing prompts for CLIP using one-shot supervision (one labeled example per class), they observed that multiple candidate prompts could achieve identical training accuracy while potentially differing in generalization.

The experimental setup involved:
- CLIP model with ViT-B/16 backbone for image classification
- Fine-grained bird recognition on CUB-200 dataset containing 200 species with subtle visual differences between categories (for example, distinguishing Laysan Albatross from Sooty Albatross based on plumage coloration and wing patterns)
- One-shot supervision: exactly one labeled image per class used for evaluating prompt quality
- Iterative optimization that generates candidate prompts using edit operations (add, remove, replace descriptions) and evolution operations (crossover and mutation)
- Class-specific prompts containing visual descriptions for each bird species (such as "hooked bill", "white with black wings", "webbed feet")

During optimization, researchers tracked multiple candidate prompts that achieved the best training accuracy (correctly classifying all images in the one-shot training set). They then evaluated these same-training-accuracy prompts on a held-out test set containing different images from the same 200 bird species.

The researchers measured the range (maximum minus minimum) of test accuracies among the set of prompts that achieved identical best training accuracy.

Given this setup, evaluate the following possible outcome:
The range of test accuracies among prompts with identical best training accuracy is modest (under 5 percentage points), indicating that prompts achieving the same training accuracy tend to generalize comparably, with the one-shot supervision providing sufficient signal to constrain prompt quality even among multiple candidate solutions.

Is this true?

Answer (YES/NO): NO